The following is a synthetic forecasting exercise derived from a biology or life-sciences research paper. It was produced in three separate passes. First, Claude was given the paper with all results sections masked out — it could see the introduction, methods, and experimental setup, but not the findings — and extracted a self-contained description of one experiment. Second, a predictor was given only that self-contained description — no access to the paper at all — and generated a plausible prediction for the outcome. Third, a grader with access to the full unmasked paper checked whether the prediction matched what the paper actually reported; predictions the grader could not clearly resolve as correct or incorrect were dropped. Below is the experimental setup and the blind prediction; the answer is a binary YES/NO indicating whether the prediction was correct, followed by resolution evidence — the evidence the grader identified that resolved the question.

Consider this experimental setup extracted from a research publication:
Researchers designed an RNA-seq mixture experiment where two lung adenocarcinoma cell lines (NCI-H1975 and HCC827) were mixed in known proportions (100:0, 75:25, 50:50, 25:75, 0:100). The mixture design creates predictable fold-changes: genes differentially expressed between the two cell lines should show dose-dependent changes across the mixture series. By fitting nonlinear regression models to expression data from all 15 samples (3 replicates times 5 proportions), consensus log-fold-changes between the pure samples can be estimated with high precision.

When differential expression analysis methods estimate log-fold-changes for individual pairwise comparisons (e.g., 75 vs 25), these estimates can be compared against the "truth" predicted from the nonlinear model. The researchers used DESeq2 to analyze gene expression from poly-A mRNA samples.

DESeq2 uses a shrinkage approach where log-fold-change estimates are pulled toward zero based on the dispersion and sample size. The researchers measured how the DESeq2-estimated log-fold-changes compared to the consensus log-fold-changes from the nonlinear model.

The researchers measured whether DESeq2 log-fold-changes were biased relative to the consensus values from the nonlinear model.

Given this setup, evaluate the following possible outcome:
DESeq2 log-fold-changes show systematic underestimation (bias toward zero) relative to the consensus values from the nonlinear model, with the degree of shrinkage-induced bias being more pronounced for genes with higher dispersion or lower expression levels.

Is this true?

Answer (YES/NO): NO